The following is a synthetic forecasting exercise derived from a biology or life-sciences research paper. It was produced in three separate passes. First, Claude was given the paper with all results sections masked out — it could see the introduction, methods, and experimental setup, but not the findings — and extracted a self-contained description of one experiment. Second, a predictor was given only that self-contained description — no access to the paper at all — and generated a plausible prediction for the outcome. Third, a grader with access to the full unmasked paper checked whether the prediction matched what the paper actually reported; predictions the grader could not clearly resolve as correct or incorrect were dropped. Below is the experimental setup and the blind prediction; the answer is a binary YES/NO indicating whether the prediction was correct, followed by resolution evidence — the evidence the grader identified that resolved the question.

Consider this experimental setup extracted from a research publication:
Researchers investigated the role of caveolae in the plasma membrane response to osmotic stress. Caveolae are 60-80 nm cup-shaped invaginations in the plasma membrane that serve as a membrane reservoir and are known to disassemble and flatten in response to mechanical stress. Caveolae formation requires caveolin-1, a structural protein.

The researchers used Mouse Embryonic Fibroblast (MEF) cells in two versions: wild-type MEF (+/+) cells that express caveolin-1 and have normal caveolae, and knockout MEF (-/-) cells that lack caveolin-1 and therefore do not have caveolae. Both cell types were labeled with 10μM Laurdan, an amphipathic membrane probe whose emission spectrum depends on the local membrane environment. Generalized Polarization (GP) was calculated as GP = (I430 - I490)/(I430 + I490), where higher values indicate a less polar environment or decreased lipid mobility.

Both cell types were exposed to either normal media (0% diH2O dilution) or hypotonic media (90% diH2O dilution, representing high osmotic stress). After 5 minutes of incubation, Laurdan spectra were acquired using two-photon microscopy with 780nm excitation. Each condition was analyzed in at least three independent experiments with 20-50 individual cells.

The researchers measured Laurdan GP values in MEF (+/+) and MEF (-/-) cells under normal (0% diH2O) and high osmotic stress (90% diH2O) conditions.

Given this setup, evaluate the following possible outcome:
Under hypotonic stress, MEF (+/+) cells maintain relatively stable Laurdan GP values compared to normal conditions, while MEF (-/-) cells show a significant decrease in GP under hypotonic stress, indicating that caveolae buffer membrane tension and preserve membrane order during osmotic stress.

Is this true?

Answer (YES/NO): NO